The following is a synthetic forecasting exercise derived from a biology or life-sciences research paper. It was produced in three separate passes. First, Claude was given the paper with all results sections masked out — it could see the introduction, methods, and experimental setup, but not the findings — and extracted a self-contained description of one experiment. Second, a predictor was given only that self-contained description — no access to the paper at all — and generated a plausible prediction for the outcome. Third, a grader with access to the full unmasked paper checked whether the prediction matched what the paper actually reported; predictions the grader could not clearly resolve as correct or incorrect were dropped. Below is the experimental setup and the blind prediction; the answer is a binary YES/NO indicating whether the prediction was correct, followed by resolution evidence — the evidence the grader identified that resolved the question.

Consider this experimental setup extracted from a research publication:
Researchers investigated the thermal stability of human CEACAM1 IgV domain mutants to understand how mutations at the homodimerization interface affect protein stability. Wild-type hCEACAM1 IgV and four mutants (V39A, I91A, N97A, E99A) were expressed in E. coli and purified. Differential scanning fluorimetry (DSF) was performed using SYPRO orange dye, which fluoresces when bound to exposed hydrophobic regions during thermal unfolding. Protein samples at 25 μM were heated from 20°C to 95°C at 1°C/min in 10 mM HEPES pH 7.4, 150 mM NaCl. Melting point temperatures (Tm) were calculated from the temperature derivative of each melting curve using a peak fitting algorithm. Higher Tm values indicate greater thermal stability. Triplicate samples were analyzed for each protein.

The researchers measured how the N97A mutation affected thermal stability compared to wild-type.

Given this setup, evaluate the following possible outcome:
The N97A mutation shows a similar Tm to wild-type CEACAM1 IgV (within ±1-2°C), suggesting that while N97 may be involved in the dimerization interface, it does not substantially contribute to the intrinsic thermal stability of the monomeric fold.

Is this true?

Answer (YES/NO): YES